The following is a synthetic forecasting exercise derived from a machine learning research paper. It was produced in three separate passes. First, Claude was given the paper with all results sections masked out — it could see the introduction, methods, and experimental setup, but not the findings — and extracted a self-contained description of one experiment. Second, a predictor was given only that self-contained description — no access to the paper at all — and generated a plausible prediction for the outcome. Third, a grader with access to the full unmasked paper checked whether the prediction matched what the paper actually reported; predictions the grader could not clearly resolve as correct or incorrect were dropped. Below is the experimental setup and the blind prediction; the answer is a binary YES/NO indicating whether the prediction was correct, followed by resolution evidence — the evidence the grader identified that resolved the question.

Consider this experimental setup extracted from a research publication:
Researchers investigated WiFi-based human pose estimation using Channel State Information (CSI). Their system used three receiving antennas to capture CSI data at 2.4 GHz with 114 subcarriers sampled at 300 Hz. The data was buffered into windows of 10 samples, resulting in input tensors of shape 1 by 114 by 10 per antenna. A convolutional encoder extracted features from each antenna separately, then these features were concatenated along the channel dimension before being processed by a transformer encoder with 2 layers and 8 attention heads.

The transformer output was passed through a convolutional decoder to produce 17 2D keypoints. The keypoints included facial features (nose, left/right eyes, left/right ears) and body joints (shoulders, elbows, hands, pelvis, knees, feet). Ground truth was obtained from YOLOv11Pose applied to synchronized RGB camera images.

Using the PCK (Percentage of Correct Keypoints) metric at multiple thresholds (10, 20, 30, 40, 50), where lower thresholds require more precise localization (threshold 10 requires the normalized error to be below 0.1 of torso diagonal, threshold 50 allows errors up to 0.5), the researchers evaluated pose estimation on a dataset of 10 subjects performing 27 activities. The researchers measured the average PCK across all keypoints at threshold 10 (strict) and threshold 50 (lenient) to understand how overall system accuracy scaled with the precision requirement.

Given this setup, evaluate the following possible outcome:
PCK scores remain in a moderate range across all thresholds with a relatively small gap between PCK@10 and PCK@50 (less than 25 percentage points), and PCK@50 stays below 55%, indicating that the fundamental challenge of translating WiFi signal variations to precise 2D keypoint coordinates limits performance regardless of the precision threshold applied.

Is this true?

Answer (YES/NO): NO